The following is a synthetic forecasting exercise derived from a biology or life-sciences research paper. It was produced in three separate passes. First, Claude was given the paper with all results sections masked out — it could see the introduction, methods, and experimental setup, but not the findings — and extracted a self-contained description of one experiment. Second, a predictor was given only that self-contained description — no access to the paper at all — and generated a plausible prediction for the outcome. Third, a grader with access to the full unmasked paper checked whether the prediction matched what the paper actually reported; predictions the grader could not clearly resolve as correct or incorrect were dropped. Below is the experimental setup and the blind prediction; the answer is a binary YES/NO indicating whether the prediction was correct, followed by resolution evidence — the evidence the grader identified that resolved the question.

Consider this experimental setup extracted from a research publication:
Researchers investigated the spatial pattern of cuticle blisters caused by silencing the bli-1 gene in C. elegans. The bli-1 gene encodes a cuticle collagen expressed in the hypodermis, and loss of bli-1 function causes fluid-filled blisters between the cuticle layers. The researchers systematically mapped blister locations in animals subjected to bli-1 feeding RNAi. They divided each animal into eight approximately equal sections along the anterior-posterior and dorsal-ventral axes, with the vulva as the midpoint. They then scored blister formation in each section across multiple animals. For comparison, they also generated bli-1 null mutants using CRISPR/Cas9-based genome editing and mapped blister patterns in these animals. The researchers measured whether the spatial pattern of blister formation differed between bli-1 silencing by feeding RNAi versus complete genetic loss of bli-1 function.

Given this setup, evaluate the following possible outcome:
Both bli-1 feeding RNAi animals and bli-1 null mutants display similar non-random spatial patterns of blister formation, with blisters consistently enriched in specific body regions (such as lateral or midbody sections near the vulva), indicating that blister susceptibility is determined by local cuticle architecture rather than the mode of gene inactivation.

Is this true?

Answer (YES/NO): NO